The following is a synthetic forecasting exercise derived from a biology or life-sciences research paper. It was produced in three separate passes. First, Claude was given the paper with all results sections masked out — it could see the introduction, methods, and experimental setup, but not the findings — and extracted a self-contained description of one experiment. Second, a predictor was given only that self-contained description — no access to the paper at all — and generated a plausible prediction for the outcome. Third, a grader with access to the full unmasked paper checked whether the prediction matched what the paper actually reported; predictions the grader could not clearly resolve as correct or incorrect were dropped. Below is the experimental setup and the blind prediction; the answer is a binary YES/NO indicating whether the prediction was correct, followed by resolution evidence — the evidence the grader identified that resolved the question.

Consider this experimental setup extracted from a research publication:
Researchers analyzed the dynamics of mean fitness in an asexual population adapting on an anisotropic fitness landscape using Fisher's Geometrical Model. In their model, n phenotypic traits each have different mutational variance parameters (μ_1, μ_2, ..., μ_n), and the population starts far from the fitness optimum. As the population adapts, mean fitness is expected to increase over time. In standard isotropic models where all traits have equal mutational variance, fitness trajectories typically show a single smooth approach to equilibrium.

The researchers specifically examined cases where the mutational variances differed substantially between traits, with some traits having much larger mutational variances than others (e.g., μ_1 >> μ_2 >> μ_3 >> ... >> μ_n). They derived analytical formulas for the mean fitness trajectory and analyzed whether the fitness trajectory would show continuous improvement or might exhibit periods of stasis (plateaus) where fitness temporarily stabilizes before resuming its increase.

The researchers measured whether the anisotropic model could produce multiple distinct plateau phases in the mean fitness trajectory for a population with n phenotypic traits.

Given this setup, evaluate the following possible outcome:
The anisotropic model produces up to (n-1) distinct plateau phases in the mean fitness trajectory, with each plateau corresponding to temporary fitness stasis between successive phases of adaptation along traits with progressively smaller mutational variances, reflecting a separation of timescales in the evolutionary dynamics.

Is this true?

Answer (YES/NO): YES